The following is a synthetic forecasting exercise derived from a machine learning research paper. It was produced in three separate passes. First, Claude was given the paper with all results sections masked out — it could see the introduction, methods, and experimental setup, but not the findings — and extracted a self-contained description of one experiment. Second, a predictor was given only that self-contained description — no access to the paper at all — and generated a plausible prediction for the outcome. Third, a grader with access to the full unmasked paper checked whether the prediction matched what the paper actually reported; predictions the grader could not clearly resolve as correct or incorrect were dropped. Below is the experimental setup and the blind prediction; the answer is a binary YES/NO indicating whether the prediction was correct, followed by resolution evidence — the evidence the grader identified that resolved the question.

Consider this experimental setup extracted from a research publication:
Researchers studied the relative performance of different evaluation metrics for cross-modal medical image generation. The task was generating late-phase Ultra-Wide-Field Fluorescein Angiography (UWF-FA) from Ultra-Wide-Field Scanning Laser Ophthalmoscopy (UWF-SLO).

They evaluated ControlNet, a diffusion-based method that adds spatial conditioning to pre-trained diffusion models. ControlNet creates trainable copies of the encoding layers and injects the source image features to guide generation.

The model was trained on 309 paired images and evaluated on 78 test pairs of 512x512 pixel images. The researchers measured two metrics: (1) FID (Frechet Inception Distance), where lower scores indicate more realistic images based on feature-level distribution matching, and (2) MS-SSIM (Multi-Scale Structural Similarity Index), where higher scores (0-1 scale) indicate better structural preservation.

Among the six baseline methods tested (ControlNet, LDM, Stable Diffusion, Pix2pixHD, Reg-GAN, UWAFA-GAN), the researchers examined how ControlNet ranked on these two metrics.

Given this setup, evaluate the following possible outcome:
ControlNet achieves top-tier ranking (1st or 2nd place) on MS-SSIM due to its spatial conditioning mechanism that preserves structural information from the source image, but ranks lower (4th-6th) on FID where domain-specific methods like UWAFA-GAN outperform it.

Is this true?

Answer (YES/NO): NO